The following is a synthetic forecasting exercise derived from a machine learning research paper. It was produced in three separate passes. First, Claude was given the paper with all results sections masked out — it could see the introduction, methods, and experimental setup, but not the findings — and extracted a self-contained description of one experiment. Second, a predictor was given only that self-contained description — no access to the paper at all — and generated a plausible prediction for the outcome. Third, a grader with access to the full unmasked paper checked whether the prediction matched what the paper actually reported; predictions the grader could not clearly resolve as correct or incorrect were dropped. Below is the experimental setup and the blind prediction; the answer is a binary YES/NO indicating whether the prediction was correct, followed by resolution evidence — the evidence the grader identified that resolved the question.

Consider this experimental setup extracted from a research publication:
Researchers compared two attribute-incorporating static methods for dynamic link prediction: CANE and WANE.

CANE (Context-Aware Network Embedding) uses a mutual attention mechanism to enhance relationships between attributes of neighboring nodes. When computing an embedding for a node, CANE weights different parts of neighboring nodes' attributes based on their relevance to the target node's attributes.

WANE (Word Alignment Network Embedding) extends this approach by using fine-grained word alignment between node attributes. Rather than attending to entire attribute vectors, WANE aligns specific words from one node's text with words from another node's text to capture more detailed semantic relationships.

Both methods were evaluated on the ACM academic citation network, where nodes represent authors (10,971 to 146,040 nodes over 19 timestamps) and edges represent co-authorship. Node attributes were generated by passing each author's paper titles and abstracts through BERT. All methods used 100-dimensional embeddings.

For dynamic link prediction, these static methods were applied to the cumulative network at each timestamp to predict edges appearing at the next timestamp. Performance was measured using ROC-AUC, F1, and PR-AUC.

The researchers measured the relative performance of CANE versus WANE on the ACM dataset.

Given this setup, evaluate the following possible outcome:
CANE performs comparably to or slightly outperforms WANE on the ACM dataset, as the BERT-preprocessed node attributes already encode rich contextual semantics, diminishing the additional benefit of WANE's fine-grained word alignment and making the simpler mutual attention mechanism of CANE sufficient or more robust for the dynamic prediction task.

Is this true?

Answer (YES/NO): NO